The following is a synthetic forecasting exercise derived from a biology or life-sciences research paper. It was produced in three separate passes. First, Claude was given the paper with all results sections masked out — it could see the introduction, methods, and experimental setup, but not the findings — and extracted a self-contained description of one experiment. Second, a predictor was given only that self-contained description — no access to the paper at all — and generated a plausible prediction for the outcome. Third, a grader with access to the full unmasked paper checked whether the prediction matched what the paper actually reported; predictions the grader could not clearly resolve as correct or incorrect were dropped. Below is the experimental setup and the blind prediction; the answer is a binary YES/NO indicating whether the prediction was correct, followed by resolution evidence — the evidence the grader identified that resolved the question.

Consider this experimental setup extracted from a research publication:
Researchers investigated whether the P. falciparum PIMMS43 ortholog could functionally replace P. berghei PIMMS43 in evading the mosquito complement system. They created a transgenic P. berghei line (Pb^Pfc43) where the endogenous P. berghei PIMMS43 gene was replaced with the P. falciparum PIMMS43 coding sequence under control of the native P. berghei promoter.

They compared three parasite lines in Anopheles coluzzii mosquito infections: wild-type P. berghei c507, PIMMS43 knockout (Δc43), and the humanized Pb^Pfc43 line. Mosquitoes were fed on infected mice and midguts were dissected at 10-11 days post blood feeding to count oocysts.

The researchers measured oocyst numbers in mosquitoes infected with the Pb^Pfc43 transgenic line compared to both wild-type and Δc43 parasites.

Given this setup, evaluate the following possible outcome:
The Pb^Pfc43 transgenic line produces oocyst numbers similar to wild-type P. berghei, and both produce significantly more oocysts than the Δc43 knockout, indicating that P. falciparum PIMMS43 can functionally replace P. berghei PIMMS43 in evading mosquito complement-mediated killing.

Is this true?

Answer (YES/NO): NO